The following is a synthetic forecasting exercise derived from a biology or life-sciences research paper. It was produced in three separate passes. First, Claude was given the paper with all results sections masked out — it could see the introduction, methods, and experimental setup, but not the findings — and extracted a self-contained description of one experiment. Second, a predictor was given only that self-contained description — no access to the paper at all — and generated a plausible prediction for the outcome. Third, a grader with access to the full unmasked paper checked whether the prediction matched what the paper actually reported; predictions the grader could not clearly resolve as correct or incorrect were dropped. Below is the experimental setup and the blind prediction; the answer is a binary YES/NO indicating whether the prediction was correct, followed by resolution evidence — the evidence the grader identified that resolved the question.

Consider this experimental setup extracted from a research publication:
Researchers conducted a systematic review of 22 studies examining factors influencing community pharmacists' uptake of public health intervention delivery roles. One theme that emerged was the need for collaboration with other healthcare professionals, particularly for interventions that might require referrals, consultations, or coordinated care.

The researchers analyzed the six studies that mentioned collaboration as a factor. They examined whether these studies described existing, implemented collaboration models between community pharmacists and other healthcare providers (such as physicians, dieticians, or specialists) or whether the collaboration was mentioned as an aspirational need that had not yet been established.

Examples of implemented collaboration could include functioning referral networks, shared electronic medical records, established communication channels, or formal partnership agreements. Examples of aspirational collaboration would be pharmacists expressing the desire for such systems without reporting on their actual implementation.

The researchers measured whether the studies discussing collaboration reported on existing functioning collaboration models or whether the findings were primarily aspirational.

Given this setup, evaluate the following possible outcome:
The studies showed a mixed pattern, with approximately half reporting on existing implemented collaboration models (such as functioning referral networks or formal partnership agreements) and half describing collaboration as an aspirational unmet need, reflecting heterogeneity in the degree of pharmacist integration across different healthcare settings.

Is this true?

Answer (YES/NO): NO